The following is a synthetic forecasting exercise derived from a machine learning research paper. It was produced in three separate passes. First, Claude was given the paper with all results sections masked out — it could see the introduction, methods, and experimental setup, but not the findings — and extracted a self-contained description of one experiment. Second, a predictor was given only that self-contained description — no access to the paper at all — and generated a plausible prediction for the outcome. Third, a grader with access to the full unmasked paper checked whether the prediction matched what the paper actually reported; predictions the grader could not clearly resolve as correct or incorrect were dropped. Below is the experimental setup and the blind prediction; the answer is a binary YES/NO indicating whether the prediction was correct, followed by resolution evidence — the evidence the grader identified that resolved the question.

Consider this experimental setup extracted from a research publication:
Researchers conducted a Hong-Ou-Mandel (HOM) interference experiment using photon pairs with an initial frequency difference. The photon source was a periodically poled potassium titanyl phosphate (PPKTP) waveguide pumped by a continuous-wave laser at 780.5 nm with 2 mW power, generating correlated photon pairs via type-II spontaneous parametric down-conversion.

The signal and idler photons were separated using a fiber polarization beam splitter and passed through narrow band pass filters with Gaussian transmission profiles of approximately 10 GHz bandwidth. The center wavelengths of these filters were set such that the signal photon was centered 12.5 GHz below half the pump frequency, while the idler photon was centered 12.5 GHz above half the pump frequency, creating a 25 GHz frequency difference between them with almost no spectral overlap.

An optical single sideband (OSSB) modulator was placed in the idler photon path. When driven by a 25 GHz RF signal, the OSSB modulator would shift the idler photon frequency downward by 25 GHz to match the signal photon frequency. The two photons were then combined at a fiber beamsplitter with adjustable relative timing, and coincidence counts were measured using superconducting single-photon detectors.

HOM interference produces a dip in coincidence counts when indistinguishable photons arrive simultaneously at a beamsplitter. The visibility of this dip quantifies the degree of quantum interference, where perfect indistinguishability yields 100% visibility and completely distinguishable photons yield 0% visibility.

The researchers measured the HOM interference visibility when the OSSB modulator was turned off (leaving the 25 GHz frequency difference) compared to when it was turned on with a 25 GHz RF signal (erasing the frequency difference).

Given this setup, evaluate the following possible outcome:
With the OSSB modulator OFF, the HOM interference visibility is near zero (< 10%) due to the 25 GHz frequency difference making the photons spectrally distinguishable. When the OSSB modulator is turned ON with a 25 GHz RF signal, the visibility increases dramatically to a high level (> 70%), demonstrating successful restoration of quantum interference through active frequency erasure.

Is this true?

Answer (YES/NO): YES